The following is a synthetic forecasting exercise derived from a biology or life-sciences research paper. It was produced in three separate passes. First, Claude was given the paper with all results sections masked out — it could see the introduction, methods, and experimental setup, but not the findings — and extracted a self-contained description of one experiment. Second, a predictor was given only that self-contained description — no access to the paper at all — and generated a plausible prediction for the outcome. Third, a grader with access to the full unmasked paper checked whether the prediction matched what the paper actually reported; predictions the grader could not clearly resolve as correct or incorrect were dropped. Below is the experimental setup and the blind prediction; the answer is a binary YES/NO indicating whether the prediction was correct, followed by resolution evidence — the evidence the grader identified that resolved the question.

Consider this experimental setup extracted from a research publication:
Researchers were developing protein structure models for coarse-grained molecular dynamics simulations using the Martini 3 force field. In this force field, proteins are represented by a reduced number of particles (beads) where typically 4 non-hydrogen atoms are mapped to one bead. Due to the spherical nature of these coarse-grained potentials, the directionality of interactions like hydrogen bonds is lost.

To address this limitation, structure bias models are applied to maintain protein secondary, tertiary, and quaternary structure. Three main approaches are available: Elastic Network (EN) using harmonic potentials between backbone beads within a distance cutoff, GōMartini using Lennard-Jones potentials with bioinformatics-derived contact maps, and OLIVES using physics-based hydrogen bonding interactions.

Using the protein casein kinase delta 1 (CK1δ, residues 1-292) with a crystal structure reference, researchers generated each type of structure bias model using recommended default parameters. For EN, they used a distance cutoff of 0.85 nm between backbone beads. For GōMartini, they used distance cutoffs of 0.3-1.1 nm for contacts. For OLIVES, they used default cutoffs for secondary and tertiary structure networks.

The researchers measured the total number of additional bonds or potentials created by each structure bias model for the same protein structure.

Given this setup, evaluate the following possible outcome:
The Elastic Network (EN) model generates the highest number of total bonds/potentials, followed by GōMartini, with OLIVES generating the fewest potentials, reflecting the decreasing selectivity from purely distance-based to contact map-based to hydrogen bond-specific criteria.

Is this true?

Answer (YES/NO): YES